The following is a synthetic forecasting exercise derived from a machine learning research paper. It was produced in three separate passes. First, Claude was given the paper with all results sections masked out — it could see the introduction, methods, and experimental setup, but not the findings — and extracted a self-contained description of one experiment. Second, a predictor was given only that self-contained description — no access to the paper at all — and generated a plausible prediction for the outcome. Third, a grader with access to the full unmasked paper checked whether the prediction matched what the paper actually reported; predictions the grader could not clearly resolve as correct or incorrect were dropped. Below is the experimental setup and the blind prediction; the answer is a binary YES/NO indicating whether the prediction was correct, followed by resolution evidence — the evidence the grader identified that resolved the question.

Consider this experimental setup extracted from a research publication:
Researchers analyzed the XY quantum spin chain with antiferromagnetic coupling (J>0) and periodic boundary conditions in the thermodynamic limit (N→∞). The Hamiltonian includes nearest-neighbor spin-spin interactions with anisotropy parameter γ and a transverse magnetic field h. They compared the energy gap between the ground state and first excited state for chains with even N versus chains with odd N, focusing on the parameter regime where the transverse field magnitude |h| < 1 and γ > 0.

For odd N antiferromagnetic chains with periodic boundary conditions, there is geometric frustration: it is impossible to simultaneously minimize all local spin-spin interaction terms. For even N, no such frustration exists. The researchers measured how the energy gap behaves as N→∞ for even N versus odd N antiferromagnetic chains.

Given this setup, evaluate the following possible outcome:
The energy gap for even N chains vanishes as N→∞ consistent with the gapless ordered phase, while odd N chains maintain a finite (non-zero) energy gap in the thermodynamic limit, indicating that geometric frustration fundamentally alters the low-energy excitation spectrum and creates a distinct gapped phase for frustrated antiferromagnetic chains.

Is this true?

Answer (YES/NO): NO